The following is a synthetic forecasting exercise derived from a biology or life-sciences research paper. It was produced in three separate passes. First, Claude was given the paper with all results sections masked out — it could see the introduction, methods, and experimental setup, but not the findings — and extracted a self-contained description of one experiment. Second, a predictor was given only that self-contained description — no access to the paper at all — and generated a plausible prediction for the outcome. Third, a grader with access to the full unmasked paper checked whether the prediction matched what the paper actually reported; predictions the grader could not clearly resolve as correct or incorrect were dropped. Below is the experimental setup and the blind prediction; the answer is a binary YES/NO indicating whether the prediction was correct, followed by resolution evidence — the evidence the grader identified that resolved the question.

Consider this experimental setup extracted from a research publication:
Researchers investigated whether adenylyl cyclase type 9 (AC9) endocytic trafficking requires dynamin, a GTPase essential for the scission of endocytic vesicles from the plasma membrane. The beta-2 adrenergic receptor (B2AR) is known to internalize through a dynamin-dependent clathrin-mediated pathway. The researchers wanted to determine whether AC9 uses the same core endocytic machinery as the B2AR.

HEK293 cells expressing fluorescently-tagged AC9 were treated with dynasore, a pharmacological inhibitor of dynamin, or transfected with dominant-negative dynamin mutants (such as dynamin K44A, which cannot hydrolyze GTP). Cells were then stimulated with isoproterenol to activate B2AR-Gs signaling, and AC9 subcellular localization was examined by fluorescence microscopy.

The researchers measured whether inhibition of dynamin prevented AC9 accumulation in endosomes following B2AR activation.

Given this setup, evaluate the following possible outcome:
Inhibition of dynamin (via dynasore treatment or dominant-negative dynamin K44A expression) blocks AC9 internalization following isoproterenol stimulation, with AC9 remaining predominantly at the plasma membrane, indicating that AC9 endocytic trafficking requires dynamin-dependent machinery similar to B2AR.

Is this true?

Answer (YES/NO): YES